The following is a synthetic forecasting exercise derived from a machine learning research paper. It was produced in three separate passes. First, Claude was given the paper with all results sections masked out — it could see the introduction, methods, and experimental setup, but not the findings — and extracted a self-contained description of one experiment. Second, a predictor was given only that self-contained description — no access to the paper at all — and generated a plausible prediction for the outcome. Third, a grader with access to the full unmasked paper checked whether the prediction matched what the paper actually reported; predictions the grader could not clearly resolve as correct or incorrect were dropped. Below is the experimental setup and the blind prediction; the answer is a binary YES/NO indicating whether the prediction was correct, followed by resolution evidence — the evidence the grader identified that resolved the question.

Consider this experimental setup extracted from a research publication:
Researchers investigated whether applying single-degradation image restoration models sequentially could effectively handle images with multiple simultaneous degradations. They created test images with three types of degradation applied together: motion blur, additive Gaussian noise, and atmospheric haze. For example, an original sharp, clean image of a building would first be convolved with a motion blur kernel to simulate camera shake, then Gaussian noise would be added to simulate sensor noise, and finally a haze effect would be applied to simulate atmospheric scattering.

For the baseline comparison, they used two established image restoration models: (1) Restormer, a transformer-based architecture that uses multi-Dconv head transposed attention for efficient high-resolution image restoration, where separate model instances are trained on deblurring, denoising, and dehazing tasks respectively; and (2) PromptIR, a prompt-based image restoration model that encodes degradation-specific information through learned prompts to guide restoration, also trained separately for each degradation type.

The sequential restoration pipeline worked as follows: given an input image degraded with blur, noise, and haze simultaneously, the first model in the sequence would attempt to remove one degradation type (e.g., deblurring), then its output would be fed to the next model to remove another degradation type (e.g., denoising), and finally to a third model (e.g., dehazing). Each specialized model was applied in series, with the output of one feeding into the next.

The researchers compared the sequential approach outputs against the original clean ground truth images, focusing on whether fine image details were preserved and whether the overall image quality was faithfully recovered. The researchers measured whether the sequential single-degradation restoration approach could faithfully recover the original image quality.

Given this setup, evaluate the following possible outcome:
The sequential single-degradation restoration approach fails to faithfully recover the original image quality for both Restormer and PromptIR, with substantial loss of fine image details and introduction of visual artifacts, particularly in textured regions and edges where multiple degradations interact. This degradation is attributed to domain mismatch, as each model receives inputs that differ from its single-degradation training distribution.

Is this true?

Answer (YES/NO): NO